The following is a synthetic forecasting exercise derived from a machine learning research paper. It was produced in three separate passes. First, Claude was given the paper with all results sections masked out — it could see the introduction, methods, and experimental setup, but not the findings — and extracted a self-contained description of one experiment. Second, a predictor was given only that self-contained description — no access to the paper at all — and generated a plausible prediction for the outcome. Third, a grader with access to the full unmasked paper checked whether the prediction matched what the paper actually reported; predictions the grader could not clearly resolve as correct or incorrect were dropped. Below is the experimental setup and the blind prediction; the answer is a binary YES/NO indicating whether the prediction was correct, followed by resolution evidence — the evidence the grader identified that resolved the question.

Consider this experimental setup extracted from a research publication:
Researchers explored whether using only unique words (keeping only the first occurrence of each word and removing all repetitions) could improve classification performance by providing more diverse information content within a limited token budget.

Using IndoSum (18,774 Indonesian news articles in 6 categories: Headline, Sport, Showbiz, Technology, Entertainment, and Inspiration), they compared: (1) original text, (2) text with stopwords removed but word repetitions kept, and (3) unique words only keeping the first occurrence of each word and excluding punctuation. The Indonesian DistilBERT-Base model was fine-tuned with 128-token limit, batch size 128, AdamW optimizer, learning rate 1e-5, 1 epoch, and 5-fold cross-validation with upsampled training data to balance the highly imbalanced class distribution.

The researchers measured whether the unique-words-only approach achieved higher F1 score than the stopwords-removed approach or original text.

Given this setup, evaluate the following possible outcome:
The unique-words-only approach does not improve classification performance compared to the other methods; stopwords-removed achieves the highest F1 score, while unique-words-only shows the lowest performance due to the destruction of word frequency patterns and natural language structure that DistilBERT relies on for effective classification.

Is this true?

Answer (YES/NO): NO